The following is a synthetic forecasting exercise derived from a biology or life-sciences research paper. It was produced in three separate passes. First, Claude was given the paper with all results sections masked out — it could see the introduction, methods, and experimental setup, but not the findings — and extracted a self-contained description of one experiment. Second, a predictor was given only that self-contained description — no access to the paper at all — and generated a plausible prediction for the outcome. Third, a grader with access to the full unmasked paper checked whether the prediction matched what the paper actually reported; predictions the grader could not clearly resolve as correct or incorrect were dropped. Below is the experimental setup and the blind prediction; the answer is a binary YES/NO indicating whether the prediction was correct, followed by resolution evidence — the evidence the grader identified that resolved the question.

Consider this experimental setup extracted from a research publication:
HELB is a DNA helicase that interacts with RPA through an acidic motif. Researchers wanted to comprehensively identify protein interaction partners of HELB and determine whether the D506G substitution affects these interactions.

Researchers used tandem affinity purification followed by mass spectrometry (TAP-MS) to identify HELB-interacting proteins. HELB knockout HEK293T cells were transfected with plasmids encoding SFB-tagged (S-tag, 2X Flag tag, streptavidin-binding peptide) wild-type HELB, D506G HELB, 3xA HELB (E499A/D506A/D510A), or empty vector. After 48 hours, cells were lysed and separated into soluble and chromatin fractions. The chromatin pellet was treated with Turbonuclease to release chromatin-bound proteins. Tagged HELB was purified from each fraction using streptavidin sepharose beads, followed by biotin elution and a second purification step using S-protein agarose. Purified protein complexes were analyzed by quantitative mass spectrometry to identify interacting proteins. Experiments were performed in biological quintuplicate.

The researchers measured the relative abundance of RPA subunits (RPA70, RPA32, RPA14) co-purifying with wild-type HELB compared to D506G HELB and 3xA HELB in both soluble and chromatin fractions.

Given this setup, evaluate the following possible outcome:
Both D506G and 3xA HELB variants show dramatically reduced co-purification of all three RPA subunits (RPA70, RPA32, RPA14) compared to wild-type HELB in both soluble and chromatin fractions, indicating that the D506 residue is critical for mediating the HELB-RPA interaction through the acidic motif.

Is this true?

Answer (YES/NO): NO